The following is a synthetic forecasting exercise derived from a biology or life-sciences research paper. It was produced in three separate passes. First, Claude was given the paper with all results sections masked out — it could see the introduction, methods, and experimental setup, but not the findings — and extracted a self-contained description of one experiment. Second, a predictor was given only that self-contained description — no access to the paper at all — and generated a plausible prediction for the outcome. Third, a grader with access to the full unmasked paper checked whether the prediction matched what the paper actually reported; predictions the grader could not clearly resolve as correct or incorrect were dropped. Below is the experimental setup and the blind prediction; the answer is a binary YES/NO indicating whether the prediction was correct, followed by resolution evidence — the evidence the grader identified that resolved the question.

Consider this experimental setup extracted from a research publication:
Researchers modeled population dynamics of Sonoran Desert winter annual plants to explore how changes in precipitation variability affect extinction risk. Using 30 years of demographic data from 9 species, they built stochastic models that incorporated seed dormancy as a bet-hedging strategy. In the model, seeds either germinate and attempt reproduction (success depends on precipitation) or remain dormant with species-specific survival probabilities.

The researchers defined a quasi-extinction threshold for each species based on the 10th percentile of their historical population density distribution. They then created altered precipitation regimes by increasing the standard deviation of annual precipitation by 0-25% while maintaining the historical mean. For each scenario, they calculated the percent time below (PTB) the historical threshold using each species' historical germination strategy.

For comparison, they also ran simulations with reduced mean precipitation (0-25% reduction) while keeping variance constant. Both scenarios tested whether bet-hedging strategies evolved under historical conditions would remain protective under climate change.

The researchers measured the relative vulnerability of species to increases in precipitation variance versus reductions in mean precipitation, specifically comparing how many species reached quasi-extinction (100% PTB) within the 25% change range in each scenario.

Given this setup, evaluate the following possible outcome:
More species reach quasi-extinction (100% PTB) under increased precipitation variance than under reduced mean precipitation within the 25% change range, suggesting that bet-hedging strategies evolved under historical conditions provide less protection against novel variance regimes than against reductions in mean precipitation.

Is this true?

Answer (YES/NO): NO